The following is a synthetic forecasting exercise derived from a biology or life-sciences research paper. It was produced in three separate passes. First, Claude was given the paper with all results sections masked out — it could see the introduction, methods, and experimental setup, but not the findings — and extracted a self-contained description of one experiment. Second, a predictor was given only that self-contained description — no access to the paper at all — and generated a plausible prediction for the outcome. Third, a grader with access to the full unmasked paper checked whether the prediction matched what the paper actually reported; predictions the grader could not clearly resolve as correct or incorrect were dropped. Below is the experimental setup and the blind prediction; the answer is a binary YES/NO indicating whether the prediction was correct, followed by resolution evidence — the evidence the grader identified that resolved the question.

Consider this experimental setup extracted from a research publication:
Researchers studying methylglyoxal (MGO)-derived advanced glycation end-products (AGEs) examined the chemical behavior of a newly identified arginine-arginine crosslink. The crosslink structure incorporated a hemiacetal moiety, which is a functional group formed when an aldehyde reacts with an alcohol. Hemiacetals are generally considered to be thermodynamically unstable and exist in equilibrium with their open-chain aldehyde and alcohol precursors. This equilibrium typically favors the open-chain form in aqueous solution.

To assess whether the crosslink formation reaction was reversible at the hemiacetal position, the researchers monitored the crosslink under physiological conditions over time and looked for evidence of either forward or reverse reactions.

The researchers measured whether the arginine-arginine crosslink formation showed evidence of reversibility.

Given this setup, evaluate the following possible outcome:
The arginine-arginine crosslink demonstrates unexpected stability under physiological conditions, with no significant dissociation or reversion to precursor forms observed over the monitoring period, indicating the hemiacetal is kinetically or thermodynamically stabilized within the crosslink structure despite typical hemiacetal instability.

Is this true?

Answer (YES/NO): NO